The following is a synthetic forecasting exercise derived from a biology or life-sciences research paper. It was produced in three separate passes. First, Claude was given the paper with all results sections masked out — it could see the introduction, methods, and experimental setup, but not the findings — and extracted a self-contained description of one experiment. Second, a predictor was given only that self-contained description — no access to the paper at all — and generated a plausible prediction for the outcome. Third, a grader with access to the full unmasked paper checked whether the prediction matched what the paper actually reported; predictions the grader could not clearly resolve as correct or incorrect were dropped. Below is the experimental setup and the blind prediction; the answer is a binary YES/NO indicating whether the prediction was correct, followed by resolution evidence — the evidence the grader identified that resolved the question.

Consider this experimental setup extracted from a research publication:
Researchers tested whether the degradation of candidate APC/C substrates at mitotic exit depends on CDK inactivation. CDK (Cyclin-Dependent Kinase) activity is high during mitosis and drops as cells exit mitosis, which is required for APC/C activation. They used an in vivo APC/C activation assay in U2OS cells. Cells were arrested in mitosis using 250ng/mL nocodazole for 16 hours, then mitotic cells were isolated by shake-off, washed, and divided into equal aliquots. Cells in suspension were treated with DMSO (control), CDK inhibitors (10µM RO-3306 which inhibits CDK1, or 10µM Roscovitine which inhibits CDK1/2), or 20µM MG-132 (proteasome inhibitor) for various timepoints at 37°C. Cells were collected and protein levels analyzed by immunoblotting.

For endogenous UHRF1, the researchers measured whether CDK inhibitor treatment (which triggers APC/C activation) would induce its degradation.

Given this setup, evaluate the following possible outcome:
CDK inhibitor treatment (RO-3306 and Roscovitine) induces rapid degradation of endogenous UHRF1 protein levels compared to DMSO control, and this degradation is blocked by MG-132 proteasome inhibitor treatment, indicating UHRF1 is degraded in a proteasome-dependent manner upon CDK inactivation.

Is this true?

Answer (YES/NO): NO